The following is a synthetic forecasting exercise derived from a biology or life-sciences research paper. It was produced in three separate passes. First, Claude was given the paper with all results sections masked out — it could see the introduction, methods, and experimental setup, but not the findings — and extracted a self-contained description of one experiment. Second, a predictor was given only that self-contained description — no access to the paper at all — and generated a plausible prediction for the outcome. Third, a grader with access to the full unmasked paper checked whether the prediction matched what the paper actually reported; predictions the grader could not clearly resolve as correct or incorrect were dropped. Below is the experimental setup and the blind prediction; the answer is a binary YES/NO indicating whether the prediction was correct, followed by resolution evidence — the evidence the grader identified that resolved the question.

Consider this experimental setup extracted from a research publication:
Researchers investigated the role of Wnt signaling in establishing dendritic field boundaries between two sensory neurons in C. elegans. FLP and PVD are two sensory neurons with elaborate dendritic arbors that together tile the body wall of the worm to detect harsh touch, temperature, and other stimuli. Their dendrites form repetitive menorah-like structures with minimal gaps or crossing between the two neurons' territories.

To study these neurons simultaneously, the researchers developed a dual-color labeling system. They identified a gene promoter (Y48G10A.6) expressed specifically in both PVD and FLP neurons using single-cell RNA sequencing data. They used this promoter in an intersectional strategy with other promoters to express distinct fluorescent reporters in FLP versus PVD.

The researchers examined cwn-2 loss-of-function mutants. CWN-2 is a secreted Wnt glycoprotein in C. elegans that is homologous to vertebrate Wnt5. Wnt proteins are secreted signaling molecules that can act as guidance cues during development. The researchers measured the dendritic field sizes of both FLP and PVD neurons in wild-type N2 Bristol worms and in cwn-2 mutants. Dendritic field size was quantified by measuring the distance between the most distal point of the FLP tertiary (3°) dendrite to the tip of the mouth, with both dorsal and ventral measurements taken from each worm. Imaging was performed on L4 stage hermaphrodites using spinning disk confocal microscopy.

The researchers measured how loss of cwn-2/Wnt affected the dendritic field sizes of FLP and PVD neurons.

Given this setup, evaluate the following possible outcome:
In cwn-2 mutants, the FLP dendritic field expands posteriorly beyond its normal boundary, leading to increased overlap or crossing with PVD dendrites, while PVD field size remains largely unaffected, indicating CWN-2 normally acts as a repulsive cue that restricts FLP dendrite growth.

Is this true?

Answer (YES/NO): NO